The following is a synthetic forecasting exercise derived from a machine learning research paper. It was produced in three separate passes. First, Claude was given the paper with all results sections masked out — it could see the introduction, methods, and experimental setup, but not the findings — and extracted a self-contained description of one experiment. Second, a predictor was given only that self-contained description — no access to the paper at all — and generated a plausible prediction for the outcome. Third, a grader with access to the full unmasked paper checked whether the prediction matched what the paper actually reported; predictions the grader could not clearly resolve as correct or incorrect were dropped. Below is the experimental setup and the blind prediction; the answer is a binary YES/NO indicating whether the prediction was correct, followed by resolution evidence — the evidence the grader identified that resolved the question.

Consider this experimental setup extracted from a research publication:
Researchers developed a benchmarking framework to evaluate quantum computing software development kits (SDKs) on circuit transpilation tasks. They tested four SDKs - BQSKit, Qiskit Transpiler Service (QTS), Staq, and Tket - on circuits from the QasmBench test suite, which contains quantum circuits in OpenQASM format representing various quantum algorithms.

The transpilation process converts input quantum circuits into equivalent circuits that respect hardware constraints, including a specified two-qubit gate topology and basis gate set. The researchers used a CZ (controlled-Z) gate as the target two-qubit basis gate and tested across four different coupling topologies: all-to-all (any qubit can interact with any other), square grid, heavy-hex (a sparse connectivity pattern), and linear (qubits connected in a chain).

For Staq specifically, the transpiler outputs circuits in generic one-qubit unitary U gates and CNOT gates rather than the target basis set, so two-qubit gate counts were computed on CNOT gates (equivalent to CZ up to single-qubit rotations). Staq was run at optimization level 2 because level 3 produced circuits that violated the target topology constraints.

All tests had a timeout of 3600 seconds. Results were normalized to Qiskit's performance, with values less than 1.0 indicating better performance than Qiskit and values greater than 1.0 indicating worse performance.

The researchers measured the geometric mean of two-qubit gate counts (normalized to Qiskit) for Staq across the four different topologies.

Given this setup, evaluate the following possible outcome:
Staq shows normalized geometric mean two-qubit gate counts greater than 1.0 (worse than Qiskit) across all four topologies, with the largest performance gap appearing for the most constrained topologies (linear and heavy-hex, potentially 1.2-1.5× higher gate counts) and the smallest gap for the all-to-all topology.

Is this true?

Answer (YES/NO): NO